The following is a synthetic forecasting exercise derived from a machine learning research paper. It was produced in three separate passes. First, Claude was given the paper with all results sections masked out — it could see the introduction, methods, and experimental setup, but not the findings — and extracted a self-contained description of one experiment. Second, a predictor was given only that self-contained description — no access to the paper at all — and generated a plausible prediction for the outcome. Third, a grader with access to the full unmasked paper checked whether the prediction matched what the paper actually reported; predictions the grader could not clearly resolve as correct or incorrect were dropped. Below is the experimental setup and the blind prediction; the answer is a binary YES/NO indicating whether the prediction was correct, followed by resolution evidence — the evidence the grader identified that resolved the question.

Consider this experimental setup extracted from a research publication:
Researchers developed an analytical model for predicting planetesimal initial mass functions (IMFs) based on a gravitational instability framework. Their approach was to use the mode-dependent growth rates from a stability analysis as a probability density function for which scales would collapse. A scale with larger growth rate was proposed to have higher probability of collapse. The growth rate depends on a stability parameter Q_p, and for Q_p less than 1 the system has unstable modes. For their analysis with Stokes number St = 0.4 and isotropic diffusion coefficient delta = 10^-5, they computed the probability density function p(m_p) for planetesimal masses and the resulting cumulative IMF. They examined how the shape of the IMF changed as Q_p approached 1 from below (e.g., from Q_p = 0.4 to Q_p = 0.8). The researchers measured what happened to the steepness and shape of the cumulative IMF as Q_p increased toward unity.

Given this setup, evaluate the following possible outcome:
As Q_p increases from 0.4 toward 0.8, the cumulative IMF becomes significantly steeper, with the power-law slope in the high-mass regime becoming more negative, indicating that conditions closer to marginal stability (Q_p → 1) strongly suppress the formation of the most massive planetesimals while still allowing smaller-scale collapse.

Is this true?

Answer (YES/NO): NO